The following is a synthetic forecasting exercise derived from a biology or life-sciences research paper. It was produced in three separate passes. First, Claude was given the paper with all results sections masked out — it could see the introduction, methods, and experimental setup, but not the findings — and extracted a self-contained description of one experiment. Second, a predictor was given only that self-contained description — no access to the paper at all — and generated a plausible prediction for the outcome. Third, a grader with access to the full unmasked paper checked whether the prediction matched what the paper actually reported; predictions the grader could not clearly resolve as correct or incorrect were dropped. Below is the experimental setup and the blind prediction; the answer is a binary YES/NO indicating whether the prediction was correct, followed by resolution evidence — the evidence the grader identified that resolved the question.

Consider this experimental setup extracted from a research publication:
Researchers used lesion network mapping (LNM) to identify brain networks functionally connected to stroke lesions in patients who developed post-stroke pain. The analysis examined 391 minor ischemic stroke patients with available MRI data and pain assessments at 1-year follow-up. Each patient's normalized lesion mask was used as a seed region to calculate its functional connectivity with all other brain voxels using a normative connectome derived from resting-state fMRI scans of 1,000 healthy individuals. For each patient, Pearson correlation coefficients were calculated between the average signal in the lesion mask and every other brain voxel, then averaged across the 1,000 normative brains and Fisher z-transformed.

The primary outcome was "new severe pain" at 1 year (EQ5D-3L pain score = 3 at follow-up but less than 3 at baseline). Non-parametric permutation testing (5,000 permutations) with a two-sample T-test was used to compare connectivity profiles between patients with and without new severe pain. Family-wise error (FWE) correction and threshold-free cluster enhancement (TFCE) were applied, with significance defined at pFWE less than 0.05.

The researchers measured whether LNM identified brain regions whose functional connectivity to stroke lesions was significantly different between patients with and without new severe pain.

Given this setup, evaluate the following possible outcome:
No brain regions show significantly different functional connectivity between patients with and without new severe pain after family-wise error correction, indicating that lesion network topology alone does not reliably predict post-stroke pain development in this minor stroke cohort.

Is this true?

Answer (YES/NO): NO